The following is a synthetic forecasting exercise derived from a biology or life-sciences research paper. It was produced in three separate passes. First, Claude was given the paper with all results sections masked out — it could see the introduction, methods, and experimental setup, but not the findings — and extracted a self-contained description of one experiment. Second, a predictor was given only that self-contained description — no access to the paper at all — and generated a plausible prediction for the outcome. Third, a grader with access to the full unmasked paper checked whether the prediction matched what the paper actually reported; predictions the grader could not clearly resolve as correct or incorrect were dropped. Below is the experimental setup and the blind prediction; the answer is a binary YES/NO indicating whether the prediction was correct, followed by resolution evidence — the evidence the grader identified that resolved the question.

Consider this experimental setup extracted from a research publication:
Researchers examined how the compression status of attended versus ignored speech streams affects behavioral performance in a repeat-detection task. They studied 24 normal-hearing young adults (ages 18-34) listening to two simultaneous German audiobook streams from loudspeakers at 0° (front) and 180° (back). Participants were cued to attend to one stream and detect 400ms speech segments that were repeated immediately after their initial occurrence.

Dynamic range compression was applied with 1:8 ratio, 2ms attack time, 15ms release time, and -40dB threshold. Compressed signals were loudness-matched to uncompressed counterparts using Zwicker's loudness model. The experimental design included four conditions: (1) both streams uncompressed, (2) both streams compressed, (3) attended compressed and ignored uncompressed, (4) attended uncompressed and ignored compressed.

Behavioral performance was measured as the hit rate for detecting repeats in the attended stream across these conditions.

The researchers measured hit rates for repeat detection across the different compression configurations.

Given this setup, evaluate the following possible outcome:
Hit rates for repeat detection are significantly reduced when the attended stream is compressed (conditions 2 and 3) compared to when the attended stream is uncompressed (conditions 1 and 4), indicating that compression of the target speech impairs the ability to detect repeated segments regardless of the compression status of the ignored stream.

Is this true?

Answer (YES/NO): NO